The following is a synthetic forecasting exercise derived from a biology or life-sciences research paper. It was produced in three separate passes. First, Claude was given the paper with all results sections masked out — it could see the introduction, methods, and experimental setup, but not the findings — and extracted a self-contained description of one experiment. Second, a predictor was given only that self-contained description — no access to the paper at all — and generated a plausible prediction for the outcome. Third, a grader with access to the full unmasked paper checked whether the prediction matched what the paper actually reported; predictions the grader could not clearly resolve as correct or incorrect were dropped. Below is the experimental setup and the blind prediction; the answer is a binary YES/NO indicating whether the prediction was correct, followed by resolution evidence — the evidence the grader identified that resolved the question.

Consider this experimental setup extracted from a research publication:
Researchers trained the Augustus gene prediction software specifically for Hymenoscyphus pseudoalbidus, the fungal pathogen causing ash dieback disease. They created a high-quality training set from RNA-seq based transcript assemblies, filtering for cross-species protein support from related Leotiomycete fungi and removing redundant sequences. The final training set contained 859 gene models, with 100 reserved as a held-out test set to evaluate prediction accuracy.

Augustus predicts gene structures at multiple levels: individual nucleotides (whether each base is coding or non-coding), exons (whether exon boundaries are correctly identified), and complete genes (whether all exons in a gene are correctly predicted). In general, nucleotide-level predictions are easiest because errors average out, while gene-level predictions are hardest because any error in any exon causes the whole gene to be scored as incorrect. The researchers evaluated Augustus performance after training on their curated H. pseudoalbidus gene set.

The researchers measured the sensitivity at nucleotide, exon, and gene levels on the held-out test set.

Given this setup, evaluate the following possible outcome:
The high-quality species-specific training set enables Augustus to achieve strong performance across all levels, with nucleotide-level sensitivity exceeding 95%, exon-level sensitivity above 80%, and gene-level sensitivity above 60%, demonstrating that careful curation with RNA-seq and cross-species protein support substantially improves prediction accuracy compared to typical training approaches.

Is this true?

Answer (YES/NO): NO